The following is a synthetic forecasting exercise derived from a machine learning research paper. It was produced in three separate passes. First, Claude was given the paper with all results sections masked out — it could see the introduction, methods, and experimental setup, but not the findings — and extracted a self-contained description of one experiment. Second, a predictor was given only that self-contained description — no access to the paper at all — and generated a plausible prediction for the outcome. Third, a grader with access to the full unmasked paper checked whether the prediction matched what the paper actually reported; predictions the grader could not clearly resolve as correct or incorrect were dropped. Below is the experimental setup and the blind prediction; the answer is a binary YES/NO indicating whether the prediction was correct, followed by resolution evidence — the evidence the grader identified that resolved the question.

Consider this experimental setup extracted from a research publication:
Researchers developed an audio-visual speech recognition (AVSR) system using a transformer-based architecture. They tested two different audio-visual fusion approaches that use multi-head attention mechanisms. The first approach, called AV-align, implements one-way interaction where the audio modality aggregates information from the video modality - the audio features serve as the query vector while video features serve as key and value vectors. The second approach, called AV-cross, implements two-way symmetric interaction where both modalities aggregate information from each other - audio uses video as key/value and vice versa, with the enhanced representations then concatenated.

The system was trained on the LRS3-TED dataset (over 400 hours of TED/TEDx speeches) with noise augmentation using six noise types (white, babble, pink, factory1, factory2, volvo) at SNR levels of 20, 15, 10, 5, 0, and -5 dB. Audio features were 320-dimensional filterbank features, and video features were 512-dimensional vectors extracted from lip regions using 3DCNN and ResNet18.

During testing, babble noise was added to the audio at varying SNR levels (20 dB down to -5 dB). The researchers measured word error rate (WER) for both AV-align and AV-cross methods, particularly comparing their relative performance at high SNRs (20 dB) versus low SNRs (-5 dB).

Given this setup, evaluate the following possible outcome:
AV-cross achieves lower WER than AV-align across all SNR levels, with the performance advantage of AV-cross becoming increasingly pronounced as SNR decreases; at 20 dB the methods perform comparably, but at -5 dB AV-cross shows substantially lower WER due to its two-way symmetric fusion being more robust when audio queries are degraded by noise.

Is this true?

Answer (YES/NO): NO